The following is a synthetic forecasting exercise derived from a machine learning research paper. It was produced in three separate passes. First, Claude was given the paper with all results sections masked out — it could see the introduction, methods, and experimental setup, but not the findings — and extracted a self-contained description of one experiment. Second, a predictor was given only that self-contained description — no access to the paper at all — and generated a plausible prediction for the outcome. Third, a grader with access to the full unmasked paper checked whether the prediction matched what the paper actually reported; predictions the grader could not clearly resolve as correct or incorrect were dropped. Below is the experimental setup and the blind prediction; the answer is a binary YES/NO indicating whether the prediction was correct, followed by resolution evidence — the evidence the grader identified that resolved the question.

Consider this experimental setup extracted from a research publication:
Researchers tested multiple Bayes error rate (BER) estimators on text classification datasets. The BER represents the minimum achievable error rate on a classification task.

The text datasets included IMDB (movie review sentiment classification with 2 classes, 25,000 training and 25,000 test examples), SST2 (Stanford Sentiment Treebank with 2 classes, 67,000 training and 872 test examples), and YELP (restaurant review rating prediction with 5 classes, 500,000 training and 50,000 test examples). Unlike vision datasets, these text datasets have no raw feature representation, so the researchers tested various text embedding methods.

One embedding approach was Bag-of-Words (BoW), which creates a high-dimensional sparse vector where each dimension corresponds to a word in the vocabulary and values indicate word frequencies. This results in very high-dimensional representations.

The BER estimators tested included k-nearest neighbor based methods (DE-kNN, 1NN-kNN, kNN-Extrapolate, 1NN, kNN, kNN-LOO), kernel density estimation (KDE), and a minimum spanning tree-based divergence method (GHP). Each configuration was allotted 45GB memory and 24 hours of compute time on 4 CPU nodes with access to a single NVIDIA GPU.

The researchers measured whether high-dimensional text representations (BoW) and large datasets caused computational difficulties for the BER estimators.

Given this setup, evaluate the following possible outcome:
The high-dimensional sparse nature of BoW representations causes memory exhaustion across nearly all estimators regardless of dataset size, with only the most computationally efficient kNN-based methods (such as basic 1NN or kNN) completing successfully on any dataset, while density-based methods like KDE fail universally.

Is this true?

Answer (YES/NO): NO